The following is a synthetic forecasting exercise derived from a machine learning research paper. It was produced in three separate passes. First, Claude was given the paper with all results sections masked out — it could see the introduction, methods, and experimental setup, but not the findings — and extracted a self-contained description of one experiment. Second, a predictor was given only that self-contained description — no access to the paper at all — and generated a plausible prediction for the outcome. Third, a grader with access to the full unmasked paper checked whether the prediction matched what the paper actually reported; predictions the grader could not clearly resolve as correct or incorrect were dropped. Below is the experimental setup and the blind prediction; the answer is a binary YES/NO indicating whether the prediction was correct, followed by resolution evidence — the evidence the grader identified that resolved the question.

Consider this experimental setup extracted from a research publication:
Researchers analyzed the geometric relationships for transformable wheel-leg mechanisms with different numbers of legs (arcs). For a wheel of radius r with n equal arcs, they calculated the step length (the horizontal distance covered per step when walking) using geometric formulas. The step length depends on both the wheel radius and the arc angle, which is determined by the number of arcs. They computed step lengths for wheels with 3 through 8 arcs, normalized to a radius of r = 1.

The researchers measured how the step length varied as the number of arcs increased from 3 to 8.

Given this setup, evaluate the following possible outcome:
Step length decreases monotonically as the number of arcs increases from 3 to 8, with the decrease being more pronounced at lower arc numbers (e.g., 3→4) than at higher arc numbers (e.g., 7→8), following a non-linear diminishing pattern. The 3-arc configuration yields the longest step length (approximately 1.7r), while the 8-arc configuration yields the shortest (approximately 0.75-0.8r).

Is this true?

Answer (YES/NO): NO